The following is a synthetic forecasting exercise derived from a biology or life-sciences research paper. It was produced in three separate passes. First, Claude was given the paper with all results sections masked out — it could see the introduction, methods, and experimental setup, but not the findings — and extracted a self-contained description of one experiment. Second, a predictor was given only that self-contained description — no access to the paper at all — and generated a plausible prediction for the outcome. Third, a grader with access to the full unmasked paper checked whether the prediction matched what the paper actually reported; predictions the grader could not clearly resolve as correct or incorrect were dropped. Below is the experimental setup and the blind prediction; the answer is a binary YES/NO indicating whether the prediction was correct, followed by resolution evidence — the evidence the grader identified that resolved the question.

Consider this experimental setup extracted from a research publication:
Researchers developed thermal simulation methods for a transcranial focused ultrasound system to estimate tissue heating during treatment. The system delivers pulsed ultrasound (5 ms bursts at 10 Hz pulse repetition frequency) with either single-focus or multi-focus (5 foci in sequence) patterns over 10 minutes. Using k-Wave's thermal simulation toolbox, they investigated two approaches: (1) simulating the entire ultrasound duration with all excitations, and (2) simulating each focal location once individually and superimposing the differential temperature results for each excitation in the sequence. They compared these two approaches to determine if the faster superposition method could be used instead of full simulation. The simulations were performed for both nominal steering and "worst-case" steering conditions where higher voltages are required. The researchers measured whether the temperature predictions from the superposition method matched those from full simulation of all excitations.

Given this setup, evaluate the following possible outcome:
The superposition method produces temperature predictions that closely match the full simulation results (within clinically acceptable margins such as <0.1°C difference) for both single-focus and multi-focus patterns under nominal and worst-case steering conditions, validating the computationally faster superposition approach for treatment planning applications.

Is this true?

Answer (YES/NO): NO